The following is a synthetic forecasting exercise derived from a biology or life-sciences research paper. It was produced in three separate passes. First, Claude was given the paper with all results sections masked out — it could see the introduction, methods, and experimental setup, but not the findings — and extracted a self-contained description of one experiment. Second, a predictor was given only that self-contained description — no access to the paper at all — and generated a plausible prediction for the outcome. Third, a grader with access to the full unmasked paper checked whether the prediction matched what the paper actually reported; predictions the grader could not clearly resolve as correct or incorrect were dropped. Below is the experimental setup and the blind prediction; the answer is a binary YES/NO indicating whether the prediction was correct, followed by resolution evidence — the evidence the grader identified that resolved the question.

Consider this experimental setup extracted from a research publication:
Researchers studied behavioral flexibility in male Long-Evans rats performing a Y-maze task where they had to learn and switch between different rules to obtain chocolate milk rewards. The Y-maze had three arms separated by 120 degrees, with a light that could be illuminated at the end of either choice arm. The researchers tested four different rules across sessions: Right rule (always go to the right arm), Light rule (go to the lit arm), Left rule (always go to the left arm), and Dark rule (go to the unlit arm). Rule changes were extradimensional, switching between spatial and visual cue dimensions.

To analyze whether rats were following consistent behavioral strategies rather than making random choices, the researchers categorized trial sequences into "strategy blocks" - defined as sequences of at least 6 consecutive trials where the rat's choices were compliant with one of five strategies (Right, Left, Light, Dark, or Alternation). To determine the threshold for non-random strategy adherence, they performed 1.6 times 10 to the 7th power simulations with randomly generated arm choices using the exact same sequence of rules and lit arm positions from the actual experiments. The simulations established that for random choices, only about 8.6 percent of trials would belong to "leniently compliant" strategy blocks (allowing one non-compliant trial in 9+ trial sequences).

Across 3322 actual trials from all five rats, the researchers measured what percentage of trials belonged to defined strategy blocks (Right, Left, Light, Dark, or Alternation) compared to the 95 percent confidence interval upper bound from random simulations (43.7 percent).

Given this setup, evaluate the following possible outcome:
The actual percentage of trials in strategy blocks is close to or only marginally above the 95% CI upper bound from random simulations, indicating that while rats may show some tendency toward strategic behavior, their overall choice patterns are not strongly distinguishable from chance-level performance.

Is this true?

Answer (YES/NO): NO